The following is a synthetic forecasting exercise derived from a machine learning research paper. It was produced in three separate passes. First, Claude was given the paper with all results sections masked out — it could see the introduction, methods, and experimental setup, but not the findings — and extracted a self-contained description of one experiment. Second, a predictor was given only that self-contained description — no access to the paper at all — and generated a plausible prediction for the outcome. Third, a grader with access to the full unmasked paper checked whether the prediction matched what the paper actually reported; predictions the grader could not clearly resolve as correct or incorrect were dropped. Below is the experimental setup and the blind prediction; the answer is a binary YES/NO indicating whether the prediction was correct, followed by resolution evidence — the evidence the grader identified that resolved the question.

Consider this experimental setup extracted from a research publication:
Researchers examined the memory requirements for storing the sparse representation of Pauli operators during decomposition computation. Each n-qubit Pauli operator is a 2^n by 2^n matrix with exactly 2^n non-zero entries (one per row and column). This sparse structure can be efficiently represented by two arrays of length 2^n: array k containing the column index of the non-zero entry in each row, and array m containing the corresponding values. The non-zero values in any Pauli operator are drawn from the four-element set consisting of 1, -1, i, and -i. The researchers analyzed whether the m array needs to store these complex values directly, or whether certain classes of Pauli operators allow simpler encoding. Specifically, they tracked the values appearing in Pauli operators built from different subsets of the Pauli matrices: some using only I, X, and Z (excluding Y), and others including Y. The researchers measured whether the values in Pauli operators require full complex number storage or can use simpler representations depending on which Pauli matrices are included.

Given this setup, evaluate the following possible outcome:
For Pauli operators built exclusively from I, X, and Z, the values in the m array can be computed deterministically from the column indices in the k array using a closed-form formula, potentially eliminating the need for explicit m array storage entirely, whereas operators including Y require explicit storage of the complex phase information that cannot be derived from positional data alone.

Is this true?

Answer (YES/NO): NO